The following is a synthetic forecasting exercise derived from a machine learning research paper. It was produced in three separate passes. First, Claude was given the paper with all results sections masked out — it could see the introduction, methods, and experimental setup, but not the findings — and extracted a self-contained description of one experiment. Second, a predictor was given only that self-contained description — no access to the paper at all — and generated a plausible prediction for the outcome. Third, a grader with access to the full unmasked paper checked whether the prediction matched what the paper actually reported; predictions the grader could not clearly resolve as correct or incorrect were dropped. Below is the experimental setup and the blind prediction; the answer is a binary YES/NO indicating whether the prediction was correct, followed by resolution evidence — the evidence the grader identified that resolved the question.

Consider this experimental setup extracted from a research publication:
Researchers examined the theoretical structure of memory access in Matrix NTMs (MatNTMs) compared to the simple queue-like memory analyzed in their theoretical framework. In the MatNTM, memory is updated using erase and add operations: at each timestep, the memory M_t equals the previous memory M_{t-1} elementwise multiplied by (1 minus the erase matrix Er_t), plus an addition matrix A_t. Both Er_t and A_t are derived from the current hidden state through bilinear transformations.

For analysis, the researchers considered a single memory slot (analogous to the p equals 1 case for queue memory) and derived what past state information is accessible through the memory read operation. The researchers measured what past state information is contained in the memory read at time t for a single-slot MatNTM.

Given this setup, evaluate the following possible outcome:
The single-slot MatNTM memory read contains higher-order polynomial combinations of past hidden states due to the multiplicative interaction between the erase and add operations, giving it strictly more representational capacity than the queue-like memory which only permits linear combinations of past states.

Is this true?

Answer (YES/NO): NO